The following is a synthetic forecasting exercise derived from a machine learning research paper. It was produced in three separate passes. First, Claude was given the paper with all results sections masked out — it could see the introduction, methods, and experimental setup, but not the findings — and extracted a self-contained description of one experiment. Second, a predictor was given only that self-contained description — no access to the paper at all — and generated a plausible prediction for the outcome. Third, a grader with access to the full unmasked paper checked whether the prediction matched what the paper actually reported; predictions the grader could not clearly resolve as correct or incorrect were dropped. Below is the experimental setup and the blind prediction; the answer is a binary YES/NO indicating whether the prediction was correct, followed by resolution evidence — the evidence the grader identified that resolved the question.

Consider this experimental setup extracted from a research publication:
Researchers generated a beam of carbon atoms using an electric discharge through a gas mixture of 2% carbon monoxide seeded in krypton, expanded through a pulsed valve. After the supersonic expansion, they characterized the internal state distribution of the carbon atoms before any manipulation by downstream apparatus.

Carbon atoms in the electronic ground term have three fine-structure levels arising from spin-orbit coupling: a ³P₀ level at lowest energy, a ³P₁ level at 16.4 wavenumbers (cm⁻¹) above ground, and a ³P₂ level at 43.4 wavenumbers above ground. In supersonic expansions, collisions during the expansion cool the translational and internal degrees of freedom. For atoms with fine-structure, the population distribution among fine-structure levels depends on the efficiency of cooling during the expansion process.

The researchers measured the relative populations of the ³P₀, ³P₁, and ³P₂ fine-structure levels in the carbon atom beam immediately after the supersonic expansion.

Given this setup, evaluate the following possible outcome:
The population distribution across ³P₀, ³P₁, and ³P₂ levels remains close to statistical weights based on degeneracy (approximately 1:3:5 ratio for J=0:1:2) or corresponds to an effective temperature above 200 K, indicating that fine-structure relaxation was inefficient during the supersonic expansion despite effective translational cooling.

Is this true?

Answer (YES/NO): NO